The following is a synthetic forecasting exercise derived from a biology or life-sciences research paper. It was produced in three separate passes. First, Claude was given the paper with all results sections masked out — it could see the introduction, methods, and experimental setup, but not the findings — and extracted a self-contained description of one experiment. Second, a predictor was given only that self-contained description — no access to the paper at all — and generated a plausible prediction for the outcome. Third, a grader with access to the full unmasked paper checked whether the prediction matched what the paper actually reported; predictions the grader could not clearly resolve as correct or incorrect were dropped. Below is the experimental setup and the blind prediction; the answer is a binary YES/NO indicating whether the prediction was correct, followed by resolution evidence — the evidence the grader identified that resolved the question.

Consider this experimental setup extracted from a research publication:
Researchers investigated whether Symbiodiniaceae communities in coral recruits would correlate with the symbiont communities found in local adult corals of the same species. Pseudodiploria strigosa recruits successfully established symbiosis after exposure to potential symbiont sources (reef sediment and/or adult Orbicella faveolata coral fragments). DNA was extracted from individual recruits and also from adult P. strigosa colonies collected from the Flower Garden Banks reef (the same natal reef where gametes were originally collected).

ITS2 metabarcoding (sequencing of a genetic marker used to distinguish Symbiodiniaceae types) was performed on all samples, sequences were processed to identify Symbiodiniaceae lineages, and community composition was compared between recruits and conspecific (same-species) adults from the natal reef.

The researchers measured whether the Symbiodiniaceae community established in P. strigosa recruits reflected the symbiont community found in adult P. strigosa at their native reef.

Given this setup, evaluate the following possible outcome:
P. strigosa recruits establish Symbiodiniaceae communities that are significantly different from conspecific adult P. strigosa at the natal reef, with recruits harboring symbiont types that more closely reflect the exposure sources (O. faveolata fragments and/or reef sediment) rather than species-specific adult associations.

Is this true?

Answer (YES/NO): NO